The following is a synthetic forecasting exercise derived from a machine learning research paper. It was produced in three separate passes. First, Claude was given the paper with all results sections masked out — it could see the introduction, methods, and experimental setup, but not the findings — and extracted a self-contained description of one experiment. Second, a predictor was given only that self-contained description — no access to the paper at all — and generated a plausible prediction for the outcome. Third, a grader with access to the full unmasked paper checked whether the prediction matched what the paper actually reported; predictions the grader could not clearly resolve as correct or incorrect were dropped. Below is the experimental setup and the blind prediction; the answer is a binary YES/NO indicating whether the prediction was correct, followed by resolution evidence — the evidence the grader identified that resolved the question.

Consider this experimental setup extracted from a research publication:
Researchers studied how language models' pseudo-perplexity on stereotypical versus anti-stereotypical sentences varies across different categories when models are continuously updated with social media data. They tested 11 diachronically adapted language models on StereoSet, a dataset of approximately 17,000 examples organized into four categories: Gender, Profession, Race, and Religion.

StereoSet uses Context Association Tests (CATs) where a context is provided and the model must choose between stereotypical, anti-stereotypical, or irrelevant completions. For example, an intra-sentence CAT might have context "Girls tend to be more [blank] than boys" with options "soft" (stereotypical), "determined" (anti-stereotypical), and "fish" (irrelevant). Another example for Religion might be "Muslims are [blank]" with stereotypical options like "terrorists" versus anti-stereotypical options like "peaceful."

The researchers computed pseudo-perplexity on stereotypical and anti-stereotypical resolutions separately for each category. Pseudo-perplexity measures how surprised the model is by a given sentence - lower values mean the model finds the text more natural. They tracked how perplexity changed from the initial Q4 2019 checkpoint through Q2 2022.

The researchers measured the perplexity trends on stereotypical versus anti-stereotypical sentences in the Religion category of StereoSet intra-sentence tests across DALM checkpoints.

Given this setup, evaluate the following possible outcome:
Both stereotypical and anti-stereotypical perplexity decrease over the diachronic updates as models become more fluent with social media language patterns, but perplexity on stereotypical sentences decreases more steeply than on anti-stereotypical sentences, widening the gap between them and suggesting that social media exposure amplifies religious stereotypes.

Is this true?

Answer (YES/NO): NO